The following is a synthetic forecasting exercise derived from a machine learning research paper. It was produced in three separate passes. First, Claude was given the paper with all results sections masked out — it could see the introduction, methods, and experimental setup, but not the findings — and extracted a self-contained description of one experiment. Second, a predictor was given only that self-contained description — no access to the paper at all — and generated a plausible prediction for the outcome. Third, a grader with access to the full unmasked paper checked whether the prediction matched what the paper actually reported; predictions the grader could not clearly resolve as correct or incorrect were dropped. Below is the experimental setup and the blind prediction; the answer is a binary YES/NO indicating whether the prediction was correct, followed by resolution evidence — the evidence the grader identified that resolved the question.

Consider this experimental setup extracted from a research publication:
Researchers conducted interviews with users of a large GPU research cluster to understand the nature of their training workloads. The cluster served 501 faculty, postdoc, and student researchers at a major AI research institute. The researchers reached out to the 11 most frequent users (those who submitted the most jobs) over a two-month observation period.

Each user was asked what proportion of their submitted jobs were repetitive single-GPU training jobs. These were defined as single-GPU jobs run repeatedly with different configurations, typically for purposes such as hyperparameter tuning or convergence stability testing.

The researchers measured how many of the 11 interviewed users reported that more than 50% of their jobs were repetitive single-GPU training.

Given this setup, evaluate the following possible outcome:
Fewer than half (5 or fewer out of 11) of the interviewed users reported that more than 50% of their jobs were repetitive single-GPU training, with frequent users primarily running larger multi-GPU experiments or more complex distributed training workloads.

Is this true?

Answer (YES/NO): NO